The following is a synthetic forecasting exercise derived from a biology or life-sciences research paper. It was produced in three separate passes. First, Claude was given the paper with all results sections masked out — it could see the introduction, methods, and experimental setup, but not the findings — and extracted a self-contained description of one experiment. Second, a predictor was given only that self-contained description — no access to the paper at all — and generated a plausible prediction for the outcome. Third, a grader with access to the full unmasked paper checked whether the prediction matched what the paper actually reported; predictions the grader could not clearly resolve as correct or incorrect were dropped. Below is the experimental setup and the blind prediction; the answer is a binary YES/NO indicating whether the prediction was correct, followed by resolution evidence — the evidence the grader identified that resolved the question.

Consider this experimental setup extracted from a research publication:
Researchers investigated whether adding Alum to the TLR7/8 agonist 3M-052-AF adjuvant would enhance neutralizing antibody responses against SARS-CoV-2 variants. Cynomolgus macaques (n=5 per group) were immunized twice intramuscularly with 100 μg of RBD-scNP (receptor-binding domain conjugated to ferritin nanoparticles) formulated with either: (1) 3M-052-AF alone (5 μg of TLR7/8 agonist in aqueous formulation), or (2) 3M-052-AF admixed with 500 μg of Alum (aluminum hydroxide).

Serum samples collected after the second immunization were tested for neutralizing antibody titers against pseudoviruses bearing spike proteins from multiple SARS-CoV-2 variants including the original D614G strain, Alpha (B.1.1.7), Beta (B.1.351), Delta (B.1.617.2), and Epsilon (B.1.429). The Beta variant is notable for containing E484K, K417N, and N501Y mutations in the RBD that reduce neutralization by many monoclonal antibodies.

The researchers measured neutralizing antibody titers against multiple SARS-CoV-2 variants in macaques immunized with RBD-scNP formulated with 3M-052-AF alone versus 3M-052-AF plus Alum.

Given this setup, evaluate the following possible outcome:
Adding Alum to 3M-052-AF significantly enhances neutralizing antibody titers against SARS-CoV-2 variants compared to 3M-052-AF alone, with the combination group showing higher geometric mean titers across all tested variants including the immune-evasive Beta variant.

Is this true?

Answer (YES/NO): NO